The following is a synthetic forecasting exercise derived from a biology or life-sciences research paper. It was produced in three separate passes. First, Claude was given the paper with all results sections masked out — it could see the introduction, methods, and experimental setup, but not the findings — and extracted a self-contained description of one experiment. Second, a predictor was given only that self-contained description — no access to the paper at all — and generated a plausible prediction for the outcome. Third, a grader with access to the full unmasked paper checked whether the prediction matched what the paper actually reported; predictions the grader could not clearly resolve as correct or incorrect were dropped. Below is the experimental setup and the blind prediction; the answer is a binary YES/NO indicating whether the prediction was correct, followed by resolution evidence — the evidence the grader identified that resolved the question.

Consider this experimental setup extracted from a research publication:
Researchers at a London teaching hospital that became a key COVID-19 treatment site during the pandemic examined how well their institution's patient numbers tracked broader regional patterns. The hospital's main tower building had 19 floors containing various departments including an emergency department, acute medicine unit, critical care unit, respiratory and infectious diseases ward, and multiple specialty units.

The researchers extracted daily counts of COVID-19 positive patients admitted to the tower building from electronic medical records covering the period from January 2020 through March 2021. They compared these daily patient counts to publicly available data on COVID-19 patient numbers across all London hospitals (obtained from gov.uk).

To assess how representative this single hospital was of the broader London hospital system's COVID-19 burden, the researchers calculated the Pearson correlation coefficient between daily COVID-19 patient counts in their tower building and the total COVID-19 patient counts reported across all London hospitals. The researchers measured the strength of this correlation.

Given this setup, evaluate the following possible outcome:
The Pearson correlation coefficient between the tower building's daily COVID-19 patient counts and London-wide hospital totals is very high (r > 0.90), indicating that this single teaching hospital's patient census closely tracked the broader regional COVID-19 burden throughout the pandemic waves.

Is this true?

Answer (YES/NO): YES